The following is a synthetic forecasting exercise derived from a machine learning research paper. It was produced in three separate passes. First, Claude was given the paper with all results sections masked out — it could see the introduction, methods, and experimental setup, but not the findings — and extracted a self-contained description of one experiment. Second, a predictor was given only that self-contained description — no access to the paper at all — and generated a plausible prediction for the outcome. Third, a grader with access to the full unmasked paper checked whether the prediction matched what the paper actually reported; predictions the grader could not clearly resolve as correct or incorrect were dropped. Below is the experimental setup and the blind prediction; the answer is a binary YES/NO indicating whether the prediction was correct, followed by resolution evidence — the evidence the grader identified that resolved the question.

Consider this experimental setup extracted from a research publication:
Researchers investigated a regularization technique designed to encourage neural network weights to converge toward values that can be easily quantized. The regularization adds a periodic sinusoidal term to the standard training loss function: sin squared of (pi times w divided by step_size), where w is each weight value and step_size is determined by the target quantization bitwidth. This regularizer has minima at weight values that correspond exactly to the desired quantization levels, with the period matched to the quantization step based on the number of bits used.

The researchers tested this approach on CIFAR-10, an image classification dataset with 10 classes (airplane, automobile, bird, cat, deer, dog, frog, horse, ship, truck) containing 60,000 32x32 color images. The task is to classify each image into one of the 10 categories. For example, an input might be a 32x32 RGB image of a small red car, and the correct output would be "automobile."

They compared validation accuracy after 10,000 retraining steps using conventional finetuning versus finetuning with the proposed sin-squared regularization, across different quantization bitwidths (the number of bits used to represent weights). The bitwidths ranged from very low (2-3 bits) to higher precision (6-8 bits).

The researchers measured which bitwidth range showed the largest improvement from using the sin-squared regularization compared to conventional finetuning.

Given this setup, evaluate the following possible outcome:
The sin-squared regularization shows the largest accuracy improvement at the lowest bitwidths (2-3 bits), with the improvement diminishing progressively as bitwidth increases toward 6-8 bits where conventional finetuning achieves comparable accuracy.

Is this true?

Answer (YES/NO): NO